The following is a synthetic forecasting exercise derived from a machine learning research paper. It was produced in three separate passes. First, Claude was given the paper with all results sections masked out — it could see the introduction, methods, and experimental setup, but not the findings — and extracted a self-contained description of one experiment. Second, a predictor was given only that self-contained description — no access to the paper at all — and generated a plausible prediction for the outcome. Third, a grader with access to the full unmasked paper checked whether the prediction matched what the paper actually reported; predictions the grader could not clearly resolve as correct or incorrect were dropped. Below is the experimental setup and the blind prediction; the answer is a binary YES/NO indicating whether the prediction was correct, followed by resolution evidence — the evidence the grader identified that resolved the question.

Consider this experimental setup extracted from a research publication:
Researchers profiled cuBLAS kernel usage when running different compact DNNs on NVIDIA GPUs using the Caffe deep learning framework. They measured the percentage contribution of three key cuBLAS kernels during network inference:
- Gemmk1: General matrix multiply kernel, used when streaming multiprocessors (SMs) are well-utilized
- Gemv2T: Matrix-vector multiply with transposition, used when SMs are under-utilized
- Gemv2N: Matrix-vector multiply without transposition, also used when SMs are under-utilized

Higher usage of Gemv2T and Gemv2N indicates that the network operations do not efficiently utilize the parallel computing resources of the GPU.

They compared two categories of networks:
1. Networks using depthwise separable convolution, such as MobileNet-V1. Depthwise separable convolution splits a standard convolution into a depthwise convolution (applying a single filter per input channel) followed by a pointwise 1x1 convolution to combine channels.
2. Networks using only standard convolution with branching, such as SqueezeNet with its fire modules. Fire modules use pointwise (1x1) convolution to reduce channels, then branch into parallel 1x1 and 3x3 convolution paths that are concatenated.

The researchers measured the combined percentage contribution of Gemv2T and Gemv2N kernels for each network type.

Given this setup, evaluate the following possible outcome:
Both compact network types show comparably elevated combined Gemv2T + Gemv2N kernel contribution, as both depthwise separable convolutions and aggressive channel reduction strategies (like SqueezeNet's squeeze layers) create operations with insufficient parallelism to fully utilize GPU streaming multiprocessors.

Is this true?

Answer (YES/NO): NO